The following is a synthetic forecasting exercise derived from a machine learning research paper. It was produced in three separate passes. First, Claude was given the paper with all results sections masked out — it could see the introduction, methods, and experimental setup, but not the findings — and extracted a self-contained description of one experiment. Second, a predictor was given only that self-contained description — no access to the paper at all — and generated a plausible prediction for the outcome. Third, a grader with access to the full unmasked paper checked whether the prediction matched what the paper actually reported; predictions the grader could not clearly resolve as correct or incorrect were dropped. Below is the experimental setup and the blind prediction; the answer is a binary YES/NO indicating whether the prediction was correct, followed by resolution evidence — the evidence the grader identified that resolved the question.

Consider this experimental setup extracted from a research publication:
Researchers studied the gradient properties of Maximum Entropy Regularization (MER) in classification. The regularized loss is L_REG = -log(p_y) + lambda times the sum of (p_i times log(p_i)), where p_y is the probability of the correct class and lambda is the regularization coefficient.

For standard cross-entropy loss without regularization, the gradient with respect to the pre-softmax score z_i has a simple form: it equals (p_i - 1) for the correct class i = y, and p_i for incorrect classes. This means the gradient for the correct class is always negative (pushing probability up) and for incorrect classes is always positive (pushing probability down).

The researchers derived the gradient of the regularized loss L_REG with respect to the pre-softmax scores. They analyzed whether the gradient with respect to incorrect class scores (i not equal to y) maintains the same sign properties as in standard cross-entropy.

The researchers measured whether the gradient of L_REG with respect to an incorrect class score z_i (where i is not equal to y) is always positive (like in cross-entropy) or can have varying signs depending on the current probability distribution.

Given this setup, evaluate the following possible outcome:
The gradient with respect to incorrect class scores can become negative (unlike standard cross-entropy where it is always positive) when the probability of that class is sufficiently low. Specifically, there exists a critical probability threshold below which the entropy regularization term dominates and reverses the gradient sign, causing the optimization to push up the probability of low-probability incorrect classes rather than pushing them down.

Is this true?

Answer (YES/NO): YES